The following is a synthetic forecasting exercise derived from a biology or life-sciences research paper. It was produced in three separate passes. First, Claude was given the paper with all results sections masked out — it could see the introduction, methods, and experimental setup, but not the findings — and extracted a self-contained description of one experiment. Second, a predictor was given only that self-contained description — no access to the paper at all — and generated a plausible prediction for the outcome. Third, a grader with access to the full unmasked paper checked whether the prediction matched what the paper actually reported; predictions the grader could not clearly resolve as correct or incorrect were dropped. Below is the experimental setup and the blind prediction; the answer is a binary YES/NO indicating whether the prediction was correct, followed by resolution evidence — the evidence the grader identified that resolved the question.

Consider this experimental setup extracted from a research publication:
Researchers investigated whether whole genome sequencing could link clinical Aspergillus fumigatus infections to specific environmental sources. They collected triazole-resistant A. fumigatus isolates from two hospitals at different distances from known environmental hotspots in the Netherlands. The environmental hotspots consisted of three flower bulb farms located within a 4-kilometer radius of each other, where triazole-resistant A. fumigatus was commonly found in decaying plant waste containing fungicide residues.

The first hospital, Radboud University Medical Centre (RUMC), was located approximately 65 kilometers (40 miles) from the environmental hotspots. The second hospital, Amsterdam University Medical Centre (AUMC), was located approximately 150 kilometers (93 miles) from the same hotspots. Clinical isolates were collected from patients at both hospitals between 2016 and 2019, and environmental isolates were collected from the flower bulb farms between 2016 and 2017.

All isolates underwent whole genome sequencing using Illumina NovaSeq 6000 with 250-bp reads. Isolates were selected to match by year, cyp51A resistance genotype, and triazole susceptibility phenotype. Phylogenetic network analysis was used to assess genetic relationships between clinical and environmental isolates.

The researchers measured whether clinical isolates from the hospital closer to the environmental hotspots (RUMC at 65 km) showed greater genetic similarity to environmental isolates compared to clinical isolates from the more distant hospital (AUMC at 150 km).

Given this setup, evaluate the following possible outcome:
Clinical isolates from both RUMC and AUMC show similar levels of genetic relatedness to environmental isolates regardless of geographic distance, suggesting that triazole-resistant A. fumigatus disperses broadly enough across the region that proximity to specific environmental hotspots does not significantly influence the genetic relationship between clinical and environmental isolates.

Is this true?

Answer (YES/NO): NO